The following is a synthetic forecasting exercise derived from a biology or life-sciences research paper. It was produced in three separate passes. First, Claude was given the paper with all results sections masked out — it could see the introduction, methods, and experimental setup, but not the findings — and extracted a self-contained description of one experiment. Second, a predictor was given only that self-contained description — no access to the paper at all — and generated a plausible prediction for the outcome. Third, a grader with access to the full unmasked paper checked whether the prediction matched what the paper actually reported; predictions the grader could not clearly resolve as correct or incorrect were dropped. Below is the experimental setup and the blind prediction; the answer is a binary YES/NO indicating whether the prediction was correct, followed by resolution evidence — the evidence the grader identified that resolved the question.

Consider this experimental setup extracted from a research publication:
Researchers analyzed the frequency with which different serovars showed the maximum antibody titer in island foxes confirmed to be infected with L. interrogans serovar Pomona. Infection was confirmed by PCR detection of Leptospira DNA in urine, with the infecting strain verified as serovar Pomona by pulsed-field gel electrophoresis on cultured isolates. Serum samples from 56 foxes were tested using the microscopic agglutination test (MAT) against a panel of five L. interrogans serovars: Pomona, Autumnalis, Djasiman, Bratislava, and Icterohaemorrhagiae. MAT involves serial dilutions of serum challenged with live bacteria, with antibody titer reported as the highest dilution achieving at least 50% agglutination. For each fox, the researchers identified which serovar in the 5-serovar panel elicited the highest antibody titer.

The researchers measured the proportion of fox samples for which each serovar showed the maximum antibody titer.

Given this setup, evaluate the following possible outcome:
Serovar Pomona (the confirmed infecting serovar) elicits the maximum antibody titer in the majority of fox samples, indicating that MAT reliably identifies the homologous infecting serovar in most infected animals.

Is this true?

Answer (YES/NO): NO